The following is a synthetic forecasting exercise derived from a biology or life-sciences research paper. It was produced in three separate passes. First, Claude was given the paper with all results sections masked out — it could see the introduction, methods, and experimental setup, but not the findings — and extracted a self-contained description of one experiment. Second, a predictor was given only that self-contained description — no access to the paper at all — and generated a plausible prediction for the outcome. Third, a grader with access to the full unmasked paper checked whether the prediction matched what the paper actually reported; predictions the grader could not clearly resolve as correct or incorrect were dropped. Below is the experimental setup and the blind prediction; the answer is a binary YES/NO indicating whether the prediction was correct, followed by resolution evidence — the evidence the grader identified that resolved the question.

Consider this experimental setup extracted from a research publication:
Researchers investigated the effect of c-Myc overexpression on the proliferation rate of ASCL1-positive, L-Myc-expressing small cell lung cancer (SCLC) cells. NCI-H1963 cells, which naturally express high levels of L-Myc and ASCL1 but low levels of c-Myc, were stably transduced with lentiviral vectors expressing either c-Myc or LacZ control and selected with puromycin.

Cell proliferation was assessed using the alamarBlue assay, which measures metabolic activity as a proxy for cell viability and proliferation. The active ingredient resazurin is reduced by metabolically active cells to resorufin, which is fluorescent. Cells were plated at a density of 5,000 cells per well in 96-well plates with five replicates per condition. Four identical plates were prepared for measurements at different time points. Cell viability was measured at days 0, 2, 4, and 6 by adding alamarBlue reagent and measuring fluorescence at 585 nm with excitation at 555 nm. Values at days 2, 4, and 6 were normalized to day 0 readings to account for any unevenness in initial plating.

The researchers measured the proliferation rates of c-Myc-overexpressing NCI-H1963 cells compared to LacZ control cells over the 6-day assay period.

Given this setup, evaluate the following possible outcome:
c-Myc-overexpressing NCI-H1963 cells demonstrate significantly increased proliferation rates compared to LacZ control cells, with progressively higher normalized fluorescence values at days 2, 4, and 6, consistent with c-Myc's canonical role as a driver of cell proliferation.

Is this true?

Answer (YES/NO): NO